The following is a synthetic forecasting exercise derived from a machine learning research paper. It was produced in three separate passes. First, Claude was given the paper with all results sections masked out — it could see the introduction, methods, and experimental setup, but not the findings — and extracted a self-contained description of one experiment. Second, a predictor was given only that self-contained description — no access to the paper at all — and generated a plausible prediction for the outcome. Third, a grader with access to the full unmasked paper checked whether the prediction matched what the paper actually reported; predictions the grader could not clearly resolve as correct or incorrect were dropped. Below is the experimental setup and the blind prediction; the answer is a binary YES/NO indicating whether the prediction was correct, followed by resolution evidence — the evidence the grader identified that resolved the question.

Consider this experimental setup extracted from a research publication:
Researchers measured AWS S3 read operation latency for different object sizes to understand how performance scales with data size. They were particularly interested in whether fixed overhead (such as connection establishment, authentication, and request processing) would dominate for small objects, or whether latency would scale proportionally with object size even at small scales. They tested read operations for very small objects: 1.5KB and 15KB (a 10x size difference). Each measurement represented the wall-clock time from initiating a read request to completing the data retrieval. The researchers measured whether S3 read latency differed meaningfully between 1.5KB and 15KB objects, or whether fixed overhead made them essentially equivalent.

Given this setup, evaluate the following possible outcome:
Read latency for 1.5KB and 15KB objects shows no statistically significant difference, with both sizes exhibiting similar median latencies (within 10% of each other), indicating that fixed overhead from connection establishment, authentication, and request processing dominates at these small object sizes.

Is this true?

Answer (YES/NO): YES